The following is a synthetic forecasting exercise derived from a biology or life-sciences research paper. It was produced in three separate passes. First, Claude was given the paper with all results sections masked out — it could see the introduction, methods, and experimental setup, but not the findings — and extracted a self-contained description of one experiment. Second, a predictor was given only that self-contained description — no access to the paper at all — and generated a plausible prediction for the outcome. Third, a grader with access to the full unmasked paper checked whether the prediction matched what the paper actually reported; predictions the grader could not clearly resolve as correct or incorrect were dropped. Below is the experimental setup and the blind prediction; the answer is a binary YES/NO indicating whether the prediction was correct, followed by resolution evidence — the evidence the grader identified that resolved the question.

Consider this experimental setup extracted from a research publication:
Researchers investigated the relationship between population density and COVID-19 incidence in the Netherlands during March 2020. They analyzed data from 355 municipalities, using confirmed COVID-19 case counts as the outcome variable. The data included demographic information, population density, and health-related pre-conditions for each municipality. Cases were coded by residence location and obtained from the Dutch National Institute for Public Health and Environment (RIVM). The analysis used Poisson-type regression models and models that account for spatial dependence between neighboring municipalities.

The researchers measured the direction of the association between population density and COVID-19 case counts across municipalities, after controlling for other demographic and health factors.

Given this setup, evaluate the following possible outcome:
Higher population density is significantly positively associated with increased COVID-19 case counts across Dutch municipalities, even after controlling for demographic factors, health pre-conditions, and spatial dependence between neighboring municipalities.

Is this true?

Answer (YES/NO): NO